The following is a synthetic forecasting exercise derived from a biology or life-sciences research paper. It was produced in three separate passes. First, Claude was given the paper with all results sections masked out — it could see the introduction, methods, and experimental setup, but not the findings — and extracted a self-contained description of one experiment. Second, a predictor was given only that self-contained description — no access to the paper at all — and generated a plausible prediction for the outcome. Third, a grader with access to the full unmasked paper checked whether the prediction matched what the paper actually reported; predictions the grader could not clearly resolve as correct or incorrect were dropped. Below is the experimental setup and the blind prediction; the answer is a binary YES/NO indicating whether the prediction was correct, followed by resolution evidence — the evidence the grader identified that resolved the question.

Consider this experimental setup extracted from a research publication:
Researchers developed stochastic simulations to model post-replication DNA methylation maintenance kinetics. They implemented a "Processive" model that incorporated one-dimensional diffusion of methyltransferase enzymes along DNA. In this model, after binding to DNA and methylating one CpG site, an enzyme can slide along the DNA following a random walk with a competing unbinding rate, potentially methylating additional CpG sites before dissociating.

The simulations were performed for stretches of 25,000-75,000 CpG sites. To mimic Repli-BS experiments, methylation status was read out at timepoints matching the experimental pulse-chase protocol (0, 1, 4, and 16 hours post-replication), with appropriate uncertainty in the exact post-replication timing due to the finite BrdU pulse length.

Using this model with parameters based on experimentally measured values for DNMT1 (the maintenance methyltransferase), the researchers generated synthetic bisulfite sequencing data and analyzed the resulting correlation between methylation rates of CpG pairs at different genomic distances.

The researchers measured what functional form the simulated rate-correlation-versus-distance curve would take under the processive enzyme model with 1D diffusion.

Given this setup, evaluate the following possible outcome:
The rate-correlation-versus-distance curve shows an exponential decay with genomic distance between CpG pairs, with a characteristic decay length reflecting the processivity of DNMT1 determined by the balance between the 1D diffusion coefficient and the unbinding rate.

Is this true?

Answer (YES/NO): YES